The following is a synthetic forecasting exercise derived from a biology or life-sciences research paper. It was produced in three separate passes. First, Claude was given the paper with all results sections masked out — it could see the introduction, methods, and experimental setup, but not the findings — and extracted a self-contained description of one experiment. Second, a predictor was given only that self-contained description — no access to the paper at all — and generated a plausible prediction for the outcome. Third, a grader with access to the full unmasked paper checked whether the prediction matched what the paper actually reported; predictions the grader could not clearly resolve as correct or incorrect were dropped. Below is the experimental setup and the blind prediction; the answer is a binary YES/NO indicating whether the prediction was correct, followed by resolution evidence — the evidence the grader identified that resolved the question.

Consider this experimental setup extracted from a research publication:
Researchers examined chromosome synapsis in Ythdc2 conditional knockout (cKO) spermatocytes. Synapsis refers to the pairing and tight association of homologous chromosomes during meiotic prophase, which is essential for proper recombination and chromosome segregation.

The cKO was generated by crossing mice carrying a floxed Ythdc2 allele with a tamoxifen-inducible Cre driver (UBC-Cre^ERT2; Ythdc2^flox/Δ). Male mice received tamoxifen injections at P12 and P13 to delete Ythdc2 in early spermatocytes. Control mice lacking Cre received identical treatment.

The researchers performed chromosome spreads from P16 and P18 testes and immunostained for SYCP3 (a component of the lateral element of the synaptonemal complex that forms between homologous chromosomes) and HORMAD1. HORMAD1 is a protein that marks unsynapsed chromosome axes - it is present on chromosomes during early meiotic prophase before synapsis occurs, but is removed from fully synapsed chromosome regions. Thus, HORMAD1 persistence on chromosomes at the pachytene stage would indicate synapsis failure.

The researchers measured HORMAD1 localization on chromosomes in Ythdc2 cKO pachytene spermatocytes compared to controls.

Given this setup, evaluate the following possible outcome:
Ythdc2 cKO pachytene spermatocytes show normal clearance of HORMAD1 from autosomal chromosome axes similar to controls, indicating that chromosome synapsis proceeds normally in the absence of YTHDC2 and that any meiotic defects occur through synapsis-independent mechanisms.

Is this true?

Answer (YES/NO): YES